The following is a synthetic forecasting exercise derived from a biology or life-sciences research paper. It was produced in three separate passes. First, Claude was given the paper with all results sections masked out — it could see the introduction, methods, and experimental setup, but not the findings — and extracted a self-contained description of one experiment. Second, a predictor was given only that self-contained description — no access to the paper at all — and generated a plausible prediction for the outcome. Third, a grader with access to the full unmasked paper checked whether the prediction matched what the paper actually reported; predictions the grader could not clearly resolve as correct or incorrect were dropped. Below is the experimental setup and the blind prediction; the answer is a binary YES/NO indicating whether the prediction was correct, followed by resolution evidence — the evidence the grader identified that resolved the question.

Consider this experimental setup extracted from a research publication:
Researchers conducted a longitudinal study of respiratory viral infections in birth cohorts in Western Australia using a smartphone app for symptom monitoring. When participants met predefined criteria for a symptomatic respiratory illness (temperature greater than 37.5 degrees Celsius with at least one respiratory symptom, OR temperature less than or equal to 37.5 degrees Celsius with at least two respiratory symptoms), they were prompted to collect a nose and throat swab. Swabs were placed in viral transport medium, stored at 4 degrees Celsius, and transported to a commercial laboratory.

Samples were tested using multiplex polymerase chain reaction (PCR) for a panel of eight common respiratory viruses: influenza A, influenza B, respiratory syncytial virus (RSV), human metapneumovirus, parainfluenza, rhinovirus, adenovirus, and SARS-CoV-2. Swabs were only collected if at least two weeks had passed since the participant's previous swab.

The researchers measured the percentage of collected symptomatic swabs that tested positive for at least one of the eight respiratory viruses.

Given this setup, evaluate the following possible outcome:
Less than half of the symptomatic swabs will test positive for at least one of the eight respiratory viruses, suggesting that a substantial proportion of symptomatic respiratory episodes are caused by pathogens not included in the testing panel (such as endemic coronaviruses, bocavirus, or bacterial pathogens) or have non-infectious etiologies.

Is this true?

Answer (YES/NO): NO